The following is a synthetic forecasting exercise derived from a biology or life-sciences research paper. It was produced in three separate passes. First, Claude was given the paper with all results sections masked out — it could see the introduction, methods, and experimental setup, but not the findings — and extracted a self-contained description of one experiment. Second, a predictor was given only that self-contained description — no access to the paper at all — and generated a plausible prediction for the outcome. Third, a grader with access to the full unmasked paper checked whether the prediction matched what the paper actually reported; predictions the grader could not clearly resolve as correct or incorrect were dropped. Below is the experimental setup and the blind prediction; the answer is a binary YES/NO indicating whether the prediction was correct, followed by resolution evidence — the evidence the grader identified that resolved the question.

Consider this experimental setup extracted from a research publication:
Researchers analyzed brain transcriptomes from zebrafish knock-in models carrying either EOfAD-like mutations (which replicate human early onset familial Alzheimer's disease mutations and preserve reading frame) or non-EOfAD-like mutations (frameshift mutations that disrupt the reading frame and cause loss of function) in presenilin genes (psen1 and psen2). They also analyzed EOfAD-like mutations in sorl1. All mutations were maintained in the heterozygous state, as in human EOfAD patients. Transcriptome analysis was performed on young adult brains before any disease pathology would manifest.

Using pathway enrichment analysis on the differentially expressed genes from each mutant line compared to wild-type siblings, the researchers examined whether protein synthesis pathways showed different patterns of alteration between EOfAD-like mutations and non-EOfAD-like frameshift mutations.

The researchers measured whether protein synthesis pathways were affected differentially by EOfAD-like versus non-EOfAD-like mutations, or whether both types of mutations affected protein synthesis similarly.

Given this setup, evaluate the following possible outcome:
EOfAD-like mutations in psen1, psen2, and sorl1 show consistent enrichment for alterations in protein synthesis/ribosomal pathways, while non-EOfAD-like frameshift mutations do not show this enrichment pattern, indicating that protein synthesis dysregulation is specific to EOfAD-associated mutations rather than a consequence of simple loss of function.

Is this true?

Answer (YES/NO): NO